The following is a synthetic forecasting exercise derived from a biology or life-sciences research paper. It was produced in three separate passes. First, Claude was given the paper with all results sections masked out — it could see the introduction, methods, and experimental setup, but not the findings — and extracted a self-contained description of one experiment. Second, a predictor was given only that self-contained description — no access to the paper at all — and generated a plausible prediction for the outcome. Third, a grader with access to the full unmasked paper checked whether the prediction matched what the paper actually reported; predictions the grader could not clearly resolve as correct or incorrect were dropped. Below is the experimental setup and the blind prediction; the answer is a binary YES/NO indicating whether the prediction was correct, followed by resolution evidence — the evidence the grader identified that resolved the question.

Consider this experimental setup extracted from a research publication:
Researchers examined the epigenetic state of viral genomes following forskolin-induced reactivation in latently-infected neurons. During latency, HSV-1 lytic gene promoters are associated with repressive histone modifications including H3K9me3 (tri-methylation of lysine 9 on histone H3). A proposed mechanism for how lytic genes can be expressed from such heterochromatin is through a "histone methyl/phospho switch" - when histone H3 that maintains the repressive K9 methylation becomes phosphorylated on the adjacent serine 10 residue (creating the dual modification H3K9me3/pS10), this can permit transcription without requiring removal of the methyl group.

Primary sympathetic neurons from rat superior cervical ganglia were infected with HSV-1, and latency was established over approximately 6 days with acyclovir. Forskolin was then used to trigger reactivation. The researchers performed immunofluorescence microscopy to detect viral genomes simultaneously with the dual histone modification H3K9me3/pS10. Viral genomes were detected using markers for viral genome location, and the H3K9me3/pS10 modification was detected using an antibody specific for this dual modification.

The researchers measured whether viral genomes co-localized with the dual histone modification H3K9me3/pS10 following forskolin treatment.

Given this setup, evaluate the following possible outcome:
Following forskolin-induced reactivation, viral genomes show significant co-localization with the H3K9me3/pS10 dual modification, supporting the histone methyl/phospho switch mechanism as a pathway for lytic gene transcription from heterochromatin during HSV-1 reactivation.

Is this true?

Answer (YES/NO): YES